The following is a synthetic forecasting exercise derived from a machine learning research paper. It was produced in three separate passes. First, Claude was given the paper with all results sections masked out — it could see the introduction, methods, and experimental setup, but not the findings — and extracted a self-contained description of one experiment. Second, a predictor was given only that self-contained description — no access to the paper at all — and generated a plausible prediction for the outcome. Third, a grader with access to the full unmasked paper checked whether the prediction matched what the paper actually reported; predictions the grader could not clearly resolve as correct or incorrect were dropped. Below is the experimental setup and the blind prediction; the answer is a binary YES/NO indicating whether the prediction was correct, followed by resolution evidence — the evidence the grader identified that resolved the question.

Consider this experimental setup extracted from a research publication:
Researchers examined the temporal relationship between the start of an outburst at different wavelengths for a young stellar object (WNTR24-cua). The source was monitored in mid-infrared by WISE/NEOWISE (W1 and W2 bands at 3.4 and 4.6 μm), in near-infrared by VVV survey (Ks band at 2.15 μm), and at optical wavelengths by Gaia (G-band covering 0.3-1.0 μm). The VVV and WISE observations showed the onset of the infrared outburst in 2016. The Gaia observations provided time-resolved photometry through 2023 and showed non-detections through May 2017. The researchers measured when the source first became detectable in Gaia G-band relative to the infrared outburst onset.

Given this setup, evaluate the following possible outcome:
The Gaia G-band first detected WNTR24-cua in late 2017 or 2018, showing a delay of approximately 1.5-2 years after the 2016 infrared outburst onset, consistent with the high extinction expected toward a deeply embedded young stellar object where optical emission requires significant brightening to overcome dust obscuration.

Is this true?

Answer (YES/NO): NO